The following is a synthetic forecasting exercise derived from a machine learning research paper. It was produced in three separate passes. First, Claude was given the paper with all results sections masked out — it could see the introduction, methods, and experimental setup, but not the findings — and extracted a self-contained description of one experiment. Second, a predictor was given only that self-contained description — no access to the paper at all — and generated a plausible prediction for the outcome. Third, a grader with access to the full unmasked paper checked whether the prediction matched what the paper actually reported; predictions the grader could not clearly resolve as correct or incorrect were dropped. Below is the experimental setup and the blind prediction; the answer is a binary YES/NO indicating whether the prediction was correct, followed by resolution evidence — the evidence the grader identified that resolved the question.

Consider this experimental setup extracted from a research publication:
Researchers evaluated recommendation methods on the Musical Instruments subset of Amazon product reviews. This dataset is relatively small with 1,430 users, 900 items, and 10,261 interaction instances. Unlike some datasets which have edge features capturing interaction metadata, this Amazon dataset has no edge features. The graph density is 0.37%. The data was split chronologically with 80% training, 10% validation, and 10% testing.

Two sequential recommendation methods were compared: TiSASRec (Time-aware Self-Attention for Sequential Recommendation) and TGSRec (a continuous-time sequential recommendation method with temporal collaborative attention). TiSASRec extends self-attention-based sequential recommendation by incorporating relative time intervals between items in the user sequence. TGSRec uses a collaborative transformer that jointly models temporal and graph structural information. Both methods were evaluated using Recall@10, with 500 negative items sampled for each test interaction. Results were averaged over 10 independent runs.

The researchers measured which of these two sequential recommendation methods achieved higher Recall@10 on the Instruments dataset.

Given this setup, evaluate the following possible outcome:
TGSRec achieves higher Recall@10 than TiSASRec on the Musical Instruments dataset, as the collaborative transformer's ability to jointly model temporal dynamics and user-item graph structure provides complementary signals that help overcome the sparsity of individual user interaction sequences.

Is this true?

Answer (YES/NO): NO